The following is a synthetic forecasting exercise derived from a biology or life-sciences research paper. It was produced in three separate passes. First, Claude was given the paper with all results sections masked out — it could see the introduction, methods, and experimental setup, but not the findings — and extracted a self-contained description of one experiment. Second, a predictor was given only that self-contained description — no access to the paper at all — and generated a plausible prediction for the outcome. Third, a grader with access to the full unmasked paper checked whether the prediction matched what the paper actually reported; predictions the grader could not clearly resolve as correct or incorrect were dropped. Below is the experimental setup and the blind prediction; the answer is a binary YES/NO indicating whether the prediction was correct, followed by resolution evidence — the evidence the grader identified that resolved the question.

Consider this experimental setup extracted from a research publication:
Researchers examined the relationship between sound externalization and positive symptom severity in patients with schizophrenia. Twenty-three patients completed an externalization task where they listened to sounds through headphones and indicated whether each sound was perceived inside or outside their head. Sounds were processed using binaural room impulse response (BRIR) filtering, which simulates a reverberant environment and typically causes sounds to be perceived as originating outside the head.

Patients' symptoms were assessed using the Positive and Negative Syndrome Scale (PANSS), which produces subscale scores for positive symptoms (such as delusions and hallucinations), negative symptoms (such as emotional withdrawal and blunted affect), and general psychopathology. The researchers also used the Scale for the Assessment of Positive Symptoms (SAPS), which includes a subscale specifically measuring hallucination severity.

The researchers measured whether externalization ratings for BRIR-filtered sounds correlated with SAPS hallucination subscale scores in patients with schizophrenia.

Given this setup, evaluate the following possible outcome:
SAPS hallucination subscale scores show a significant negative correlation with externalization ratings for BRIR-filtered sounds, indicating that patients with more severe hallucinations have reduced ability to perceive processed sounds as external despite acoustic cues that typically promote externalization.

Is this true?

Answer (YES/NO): NO